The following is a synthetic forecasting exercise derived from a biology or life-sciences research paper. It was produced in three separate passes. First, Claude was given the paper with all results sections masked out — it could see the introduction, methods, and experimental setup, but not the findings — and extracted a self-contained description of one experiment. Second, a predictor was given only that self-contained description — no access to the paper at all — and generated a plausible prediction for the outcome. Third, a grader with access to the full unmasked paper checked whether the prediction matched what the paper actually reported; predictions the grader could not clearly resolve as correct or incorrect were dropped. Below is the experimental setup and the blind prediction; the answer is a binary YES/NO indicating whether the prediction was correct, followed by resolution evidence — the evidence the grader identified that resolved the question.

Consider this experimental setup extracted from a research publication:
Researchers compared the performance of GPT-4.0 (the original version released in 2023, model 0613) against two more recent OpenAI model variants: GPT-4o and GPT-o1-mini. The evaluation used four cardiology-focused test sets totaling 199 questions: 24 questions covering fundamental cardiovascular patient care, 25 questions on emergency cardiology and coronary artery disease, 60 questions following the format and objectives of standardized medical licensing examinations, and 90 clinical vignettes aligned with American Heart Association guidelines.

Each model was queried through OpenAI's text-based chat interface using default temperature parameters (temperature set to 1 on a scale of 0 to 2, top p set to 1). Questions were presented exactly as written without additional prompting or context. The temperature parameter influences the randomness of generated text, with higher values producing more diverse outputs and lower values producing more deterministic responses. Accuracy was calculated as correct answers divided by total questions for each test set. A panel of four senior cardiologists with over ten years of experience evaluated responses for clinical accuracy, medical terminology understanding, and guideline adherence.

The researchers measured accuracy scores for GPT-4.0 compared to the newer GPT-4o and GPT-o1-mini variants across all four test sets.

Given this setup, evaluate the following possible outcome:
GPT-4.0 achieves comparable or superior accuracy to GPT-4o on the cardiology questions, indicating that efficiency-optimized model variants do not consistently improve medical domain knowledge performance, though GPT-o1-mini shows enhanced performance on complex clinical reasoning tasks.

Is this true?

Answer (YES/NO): NO